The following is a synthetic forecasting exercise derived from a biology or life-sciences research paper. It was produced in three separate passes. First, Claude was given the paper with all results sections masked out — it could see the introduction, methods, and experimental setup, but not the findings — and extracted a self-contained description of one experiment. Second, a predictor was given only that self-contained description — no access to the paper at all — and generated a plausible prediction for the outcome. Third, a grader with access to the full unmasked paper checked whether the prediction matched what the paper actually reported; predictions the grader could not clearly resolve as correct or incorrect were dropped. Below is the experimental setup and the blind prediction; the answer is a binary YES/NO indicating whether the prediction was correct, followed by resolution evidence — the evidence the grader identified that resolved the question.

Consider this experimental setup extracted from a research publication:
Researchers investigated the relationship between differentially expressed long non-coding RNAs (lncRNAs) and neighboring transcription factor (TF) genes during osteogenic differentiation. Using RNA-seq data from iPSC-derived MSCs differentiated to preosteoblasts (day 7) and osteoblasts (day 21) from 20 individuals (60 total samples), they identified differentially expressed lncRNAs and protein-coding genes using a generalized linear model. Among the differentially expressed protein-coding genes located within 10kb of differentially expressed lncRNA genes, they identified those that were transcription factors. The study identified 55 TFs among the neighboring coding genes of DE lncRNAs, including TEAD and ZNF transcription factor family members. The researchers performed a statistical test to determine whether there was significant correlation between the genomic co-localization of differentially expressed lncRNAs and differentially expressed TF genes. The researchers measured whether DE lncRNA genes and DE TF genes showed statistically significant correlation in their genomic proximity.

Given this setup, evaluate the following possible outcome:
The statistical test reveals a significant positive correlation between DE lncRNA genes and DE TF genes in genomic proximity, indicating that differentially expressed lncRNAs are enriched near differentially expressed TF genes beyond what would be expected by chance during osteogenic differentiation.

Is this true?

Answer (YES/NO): YES